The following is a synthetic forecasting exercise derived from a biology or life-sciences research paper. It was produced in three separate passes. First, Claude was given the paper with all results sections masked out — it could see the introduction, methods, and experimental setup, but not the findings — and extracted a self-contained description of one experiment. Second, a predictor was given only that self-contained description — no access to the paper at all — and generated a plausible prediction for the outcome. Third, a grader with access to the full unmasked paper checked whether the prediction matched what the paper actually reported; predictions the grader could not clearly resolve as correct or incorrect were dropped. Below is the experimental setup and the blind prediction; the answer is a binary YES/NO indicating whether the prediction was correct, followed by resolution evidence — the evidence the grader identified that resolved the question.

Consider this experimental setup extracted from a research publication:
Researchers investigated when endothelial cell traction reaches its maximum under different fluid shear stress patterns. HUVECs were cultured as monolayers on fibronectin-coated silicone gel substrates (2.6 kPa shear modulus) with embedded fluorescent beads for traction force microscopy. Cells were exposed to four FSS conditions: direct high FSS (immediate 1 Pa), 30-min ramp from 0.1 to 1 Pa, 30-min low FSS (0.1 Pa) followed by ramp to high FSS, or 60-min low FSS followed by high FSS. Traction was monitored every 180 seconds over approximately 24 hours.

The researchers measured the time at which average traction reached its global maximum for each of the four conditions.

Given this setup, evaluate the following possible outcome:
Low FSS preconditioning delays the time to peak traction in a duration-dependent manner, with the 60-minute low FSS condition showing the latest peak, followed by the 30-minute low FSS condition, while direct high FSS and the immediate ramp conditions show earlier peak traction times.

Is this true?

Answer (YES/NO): YES